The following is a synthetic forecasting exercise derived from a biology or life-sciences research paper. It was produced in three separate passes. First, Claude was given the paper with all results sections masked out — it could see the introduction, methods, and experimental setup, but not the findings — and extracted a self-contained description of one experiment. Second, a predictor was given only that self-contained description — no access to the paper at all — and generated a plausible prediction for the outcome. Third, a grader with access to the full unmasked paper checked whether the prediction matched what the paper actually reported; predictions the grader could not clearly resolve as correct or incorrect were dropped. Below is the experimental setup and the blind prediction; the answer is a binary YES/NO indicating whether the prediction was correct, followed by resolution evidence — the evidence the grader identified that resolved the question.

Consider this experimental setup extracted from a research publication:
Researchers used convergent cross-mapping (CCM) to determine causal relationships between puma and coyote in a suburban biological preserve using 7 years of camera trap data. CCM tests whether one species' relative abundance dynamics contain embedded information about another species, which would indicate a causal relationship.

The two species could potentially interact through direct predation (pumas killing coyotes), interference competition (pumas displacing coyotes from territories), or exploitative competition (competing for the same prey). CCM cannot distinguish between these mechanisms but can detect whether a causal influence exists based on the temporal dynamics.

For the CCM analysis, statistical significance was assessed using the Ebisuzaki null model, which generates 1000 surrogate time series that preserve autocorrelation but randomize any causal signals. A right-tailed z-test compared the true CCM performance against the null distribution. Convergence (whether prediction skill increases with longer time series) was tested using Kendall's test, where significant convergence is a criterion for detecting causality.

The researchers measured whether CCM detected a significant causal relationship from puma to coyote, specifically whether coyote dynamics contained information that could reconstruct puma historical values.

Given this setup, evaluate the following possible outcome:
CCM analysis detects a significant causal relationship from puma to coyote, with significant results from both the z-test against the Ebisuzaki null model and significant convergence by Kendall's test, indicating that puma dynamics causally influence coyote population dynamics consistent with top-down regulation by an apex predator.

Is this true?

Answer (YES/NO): YES